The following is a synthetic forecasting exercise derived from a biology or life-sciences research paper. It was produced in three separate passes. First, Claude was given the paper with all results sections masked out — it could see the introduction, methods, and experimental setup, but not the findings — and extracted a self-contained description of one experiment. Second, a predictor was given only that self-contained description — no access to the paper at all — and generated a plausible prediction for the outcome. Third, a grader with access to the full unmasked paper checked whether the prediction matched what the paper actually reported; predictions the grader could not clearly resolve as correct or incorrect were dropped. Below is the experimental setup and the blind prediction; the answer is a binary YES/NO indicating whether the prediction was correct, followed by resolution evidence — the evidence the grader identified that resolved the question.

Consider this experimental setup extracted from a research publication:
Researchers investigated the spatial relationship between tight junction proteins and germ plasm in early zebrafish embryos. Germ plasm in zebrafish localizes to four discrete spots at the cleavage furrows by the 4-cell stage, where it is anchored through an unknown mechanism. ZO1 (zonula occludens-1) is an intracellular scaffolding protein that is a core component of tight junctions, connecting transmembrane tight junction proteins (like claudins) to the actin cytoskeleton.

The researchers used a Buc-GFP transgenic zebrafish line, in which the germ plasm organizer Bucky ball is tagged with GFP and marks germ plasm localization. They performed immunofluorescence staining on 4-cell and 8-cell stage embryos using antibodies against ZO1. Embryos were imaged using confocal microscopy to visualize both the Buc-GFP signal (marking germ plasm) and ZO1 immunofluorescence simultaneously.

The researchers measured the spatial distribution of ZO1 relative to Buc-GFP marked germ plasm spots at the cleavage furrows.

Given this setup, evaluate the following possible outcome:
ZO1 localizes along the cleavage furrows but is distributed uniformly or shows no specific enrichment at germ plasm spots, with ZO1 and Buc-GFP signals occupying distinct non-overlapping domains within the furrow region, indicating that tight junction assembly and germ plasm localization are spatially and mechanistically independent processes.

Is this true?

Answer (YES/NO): NO